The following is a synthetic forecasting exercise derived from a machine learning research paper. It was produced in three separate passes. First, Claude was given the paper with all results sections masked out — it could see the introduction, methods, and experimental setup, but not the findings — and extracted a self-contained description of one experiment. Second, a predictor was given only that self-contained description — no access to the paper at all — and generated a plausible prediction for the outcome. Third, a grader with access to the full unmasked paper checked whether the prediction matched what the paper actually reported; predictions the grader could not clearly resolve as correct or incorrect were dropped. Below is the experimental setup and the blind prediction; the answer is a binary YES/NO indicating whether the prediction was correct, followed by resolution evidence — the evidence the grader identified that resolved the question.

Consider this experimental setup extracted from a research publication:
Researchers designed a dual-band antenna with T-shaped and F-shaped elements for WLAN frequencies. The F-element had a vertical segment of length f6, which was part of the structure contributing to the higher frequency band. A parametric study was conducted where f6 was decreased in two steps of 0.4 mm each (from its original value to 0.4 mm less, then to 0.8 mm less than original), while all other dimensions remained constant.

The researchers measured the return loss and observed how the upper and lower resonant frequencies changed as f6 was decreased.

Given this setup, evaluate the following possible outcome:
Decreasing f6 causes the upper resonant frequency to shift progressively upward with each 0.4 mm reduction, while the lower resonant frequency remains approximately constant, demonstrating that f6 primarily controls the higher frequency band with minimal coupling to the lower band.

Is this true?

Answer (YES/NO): YES